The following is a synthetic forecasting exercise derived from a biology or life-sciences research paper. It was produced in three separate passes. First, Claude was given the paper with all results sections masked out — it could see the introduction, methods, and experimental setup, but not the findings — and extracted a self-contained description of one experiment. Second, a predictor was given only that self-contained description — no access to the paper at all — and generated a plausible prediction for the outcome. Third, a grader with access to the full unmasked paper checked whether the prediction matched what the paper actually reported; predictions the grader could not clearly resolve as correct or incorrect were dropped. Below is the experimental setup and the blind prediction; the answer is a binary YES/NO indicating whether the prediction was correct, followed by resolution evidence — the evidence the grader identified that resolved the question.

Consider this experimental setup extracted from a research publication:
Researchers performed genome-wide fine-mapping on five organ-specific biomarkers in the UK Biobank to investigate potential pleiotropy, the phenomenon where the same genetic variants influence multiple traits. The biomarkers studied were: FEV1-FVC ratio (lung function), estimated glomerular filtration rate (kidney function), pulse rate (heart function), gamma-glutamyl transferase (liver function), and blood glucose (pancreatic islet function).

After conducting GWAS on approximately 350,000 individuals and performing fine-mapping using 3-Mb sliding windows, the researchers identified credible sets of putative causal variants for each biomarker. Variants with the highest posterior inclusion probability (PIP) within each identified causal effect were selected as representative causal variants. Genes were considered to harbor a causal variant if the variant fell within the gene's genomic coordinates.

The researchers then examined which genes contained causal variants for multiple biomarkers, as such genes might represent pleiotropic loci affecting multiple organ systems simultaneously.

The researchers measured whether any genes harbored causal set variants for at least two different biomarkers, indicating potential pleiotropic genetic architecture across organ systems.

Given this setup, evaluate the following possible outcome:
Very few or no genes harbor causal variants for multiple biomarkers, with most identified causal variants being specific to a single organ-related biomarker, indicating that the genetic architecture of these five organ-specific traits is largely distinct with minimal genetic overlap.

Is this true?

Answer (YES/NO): NO